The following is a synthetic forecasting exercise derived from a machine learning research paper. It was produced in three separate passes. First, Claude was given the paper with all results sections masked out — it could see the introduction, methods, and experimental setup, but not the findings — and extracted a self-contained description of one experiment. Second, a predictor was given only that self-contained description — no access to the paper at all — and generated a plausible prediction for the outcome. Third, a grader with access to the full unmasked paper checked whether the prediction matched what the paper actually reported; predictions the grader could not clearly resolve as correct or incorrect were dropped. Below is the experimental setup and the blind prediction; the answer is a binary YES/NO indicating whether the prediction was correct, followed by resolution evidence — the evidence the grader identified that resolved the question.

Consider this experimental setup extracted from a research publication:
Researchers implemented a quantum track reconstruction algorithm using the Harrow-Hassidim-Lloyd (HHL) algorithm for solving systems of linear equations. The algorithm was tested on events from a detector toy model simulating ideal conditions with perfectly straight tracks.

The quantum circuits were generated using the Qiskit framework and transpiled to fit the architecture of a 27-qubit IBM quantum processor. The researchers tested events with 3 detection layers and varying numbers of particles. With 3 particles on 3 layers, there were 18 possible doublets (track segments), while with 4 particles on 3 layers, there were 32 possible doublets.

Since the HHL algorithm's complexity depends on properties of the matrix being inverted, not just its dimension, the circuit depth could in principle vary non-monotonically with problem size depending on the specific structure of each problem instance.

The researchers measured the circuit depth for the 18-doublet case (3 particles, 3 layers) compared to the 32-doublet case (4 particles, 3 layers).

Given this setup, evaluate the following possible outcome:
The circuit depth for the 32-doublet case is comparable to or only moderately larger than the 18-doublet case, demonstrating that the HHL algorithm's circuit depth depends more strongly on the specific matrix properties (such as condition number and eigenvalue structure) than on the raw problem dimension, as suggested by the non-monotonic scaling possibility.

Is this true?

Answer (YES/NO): NO